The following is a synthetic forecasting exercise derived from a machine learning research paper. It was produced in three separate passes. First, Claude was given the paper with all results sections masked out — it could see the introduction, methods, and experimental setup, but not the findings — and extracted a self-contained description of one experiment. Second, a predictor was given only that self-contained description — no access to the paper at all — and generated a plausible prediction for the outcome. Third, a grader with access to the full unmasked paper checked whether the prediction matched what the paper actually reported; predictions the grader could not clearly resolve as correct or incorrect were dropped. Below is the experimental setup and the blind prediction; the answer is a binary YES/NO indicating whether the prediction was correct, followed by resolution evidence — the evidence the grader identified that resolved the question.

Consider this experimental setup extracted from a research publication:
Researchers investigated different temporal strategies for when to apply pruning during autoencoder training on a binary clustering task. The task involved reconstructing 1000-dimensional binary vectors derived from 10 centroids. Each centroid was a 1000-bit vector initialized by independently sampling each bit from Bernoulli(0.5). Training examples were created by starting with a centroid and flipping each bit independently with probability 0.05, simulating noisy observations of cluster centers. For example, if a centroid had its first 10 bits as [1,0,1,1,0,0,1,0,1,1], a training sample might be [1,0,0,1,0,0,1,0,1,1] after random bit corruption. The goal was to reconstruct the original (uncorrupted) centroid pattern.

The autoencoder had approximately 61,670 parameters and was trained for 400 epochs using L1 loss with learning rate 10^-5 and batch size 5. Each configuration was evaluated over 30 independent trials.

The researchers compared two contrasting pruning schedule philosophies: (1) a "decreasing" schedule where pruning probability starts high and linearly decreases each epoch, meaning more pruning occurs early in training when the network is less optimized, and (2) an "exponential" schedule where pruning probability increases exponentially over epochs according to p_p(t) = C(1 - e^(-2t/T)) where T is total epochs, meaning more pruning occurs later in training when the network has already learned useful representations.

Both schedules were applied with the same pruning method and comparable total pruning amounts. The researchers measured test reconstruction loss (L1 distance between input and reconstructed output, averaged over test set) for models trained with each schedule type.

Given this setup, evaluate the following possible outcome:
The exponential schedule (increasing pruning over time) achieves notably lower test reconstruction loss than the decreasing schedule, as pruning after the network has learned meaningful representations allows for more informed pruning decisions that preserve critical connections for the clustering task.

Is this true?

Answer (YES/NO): YES